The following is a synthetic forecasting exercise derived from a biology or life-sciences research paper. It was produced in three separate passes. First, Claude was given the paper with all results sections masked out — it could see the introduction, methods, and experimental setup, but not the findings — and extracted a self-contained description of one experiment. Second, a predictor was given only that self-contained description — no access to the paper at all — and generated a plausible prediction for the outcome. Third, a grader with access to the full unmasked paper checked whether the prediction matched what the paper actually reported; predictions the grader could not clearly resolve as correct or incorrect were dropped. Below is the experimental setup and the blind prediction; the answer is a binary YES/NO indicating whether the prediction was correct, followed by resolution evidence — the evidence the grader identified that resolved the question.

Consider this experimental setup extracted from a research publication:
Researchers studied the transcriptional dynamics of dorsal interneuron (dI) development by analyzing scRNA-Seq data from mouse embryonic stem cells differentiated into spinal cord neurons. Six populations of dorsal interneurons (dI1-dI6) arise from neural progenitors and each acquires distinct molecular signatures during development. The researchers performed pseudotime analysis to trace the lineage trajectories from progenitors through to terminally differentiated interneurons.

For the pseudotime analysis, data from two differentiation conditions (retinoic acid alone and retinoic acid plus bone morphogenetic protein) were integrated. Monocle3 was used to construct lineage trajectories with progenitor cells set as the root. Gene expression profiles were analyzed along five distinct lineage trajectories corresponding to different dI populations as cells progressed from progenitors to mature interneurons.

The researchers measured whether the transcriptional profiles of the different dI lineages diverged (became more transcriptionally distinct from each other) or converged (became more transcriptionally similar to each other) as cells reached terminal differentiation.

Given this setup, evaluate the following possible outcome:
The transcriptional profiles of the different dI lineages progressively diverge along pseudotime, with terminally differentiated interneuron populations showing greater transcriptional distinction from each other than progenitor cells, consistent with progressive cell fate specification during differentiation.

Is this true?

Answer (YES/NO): NO